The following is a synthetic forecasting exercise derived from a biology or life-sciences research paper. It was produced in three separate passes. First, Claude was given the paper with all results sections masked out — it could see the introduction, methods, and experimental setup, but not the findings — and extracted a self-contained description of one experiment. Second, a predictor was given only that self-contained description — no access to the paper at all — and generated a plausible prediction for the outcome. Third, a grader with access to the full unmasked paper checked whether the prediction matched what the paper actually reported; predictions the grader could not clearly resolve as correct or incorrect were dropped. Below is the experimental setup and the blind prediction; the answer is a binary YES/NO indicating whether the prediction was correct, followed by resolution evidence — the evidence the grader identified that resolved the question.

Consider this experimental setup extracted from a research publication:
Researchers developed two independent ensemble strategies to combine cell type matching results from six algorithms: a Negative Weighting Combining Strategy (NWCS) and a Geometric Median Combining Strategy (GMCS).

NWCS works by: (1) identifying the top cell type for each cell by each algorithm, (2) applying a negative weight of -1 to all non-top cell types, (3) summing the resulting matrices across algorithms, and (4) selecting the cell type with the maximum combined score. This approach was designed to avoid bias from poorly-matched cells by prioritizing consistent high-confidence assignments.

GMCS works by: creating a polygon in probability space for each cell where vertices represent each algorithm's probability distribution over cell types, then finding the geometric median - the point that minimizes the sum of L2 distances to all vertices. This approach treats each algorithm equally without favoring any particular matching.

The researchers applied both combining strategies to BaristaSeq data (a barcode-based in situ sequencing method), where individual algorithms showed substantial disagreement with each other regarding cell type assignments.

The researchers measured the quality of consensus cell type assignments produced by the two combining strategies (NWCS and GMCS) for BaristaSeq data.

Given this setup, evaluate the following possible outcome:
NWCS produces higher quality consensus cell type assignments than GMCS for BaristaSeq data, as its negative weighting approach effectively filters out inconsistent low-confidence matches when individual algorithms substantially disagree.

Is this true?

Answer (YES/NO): YES